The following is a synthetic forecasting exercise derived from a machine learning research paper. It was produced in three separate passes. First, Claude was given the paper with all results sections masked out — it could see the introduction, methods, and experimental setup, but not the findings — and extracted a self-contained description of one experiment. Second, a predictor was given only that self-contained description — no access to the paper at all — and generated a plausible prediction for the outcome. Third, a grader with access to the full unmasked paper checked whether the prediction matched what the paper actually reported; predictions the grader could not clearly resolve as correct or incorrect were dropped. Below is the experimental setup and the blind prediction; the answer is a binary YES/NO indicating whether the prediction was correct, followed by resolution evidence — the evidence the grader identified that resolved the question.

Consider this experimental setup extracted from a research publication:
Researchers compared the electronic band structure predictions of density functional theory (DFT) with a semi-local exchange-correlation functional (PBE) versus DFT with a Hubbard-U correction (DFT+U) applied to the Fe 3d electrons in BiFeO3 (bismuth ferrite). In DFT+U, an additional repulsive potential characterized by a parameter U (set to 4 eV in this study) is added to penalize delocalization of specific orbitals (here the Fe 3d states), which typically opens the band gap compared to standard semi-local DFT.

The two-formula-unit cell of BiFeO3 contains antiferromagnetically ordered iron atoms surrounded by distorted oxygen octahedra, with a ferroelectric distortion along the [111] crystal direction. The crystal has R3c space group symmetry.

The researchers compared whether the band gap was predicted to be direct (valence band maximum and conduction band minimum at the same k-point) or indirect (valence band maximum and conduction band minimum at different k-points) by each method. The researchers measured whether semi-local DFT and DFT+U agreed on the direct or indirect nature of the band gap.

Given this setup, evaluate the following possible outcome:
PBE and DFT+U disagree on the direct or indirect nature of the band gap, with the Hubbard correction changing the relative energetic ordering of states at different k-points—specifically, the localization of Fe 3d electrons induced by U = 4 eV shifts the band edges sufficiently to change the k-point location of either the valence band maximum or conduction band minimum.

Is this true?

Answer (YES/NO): YES